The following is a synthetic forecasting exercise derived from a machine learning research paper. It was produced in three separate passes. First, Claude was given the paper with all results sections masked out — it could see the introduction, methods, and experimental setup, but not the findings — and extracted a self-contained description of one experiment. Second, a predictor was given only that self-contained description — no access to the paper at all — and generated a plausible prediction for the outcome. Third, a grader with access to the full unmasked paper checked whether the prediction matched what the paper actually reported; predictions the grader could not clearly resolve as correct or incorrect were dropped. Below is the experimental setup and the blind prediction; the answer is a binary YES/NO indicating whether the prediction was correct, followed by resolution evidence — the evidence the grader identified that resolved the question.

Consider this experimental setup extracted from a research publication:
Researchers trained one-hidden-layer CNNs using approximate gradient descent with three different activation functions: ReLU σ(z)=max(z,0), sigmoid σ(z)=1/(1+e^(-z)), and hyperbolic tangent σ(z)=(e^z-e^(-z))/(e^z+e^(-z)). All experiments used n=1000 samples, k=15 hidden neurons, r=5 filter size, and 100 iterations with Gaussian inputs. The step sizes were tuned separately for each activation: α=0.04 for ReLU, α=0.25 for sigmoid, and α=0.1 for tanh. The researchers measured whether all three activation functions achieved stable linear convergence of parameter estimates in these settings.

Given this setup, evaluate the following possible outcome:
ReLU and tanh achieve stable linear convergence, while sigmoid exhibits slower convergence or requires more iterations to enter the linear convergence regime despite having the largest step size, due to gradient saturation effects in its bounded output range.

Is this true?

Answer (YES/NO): NO